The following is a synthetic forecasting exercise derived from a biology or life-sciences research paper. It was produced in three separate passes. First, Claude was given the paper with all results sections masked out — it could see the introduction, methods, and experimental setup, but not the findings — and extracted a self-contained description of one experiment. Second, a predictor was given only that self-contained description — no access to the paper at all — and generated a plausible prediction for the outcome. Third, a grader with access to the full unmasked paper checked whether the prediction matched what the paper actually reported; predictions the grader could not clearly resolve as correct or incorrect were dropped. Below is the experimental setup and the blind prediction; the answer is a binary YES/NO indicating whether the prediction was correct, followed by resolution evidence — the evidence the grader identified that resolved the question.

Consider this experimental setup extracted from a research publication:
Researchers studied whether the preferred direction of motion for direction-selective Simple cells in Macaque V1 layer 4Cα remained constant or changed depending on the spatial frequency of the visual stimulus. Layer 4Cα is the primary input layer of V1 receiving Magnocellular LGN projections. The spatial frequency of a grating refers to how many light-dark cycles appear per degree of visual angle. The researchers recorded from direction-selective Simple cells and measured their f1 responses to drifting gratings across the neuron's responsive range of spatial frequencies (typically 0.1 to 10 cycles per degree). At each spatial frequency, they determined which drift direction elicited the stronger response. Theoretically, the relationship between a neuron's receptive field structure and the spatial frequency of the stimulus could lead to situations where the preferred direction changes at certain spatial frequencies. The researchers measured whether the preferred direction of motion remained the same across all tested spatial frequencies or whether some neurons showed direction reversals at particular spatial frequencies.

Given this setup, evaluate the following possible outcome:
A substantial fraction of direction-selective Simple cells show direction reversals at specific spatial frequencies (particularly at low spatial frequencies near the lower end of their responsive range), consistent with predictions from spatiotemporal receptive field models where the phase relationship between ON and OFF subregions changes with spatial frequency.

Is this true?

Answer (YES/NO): NO